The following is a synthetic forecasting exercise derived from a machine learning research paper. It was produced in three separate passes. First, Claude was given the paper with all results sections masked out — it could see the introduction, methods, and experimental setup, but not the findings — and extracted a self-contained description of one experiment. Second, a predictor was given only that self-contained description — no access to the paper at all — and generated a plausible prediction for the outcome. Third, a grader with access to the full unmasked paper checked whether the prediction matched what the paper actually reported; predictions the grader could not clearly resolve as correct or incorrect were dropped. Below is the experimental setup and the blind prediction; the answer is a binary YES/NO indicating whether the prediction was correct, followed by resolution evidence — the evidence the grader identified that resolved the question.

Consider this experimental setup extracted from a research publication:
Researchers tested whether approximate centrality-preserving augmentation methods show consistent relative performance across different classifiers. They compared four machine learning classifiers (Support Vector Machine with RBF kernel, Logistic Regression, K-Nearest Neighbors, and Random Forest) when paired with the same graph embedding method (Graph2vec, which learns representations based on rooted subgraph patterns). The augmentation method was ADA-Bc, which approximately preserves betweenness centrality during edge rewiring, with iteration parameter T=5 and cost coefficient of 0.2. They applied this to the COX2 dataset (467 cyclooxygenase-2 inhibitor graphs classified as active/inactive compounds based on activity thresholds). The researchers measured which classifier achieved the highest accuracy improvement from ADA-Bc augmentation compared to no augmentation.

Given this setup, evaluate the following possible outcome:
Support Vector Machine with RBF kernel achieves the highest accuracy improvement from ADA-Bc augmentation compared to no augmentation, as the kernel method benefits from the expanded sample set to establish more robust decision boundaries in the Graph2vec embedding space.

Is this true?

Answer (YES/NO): NO